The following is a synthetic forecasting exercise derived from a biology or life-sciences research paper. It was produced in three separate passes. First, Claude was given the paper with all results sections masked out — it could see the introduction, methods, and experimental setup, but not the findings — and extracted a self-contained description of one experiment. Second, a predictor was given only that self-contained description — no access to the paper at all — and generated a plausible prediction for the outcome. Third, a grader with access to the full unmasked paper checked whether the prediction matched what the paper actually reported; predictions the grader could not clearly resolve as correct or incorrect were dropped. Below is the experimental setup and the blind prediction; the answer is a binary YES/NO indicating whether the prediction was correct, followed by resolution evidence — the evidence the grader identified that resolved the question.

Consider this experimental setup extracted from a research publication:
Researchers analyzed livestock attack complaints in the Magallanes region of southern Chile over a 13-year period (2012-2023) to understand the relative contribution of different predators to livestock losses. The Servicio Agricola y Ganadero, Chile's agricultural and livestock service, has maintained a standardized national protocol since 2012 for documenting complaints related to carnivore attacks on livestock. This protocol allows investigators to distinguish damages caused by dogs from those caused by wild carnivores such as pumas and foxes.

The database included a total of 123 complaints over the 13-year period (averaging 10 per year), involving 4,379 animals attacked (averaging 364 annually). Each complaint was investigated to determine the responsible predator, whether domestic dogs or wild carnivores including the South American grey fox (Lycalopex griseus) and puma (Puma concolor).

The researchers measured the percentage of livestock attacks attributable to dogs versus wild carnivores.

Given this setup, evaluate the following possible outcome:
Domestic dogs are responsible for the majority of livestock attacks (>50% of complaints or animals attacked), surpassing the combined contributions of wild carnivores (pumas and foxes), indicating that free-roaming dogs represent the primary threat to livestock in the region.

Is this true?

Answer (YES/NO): YES